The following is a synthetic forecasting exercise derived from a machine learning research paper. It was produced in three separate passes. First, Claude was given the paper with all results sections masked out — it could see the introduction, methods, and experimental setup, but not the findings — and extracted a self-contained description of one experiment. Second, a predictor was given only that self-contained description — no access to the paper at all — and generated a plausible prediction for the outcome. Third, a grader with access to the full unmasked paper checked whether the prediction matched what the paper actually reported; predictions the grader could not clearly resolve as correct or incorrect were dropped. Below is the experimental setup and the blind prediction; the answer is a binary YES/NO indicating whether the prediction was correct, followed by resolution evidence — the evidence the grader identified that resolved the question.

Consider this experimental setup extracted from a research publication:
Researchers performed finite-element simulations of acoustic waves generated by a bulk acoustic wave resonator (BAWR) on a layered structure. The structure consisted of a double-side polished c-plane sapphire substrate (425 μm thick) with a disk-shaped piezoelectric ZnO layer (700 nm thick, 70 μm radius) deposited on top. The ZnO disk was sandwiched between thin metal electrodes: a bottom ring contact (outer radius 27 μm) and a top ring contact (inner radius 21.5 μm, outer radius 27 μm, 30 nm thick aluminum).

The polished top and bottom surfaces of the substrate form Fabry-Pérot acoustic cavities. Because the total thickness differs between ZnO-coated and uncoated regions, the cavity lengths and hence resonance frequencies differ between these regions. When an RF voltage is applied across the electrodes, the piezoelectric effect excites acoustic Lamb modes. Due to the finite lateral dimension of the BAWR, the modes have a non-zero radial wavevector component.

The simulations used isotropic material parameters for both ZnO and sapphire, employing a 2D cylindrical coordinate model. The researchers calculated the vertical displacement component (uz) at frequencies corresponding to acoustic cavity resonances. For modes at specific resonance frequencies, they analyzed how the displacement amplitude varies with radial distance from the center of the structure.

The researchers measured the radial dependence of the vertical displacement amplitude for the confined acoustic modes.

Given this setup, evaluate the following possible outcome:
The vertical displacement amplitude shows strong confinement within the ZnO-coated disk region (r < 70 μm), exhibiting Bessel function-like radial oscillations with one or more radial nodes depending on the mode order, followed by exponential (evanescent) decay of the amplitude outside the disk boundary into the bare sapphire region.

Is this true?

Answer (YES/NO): YES